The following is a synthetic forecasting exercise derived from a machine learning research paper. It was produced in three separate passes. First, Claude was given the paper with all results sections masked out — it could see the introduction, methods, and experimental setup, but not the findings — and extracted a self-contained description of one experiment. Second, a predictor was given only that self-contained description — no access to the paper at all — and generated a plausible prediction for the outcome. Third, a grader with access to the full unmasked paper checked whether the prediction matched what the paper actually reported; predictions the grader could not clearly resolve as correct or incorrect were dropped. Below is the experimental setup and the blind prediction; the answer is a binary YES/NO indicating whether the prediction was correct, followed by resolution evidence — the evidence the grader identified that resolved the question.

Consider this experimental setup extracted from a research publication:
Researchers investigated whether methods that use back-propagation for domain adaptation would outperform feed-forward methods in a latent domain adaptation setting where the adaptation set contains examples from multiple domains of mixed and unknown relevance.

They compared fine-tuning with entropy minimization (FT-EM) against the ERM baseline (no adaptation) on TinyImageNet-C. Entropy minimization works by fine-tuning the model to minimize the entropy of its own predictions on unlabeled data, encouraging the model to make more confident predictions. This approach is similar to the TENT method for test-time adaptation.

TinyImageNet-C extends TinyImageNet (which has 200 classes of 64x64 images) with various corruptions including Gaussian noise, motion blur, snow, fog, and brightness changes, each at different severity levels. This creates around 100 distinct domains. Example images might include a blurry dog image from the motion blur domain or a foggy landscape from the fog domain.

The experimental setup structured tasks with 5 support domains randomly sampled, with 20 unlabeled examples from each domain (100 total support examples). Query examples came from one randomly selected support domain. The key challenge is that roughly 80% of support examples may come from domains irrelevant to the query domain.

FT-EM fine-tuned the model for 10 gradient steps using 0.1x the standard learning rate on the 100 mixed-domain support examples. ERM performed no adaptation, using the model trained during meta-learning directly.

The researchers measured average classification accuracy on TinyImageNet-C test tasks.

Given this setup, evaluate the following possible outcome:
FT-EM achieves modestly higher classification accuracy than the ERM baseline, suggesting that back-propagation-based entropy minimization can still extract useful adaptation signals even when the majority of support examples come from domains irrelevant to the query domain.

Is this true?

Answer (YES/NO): NO